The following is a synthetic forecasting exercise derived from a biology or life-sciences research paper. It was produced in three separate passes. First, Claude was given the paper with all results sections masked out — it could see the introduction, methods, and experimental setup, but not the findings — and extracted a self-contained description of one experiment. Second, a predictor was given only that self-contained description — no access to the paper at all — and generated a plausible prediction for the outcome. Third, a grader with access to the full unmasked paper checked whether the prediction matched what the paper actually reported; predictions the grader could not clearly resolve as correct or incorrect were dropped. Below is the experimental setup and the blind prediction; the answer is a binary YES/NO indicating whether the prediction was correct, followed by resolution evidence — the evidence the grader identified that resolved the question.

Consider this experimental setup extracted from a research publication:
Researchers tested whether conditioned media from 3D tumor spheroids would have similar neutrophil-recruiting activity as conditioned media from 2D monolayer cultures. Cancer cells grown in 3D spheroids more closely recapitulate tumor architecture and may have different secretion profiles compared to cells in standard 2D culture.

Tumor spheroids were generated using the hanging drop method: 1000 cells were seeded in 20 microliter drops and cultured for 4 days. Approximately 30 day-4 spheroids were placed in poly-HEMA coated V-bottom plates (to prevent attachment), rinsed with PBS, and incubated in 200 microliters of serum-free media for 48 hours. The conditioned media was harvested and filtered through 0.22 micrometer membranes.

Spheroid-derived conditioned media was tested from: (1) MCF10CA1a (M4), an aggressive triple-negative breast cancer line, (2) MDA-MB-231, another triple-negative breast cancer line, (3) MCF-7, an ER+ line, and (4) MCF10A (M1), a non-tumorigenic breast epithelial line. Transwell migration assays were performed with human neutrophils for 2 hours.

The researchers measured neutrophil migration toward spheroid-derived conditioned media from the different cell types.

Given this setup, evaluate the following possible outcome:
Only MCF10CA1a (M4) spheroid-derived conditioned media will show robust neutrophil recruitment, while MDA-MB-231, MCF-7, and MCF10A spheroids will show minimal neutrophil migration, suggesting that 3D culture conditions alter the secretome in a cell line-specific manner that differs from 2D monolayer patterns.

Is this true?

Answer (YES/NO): NO